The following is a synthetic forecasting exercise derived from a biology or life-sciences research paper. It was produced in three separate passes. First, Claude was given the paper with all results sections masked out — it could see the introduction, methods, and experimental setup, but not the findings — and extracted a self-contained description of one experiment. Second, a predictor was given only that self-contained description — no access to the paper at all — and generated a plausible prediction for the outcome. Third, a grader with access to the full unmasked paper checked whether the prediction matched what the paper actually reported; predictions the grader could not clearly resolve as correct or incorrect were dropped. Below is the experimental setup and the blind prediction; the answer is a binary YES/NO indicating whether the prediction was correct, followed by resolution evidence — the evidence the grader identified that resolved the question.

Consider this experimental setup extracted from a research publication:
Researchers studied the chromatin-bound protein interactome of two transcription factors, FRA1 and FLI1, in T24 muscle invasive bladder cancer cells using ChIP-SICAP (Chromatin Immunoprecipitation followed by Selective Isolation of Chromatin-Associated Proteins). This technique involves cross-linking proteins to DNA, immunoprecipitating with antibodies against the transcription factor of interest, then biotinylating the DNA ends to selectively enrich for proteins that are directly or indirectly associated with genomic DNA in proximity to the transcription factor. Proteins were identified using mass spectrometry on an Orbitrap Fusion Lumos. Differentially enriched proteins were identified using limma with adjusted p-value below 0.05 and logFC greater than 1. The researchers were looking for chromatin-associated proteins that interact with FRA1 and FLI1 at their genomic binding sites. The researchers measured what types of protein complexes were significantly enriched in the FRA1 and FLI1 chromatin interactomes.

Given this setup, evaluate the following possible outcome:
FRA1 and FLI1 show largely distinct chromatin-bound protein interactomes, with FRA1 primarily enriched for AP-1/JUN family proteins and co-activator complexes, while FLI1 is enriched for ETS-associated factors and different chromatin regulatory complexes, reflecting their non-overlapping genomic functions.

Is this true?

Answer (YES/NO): NO